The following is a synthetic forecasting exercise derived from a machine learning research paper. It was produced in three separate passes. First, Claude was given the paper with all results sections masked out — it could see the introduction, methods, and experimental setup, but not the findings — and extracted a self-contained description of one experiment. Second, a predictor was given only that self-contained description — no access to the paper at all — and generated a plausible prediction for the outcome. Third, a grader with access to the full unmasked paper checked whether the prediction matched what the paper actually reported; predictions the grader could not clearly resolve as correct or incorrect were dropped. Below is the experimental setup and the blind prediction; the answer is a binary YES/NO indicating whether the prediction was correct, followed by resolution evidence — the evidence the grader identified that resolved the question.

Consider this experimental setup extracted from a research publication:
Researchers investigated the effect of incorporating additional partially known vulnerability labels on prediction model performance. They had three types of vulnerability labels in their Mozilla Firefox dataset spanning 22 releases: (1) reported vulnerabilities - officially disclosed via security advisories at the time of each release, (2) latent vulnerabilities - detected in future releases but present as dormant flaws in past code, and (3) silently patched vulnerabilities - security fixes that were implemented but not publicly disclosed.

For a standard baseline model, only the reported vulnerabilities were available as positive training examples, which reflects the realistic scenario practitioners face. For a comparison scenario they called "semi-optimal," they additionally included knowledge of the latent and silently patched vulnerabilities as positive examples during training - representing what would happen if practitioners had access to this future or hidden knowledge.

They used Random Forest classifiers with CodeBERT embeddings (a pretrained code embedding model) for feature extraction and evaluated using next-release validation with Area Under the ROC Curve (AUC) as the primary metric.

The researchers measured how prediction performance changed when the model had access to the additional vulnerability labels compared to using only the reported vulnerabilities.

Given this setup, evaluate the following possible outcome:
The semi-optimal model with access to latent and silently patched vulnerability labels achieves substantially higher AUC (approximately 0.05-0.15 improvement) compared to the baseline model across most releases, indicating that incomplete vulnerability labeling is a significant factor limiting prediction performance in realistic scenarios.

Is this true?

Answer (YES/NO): NO